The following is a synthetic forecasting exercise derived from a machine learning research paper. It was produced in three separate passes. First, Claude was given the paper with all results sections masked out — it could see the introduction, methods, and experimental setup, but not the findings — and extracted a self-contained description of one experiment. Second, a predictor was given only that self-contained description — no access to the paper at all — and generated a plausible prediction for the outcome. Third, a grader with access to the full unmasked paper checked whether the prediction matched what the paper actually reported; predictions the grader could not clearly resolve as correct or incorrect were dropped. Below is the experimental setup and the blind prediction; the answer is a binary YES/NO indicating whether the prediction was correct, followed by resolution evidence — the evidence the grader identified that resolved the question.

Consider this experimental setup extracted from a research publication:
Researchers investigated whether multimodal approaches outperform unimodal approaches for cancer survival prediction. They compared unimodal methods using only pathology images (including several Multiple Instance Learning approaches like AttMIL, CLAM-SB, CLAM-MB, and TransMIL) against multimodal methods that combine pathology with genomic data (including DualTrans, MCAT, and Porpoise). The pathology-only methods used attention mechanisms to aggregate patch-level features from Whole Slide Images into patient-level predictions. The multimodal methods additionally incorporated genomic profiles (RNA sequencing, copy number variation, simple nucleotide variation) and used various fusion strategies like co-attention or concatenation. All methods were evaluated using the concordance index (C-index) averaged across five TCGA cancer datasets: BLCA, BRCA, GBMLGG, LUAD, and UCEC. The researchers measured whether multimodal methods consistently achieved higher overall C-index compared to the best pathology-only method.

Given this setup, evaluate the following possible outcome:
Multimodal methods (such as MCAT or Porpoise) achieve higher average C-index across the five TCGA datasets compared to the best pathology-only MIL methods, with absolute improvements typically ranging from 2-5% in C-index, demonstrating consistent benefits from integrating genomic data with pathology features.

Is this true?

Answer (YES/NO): YES